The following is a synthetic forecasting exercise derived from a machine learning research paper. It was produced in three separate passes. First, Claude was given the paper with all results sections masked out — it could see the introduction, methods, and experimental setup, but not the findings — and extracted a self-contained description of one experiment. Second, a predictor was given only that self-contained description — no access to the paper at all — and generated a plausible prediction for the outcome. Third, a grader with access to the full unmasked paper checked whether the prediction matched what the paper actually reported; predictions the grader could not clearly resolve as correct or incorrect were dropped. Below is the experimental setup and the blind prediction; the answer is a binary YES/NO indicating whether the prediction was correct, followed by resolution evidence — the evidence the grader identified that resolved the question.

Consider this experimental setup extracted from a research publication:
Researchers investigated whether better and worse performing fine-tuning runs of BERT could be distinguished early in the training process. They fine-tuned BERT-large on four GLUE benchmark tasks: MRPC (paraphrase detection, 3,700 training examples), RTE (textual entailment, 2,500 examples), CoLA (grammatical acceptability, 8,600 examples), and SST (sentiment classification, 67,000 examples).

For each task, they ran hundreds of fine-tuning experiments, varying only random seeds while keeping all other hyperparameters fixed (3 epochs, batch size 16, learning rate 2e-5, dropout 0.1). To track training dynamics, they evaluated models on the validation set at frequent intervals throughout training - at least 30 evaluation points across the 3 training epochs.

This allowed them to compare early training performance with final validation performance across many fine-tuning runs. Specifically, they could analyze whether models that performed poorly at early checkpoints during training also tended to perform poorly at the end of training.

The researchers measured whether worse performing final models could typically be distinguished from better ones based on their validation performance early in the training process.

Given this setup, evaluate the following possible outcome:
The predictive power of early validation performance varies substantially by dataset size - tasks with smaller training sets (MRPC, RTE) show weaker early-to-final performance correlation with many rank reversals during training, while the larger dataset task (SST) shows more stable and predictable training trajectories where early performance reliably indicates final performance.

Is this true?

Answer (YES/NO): NO